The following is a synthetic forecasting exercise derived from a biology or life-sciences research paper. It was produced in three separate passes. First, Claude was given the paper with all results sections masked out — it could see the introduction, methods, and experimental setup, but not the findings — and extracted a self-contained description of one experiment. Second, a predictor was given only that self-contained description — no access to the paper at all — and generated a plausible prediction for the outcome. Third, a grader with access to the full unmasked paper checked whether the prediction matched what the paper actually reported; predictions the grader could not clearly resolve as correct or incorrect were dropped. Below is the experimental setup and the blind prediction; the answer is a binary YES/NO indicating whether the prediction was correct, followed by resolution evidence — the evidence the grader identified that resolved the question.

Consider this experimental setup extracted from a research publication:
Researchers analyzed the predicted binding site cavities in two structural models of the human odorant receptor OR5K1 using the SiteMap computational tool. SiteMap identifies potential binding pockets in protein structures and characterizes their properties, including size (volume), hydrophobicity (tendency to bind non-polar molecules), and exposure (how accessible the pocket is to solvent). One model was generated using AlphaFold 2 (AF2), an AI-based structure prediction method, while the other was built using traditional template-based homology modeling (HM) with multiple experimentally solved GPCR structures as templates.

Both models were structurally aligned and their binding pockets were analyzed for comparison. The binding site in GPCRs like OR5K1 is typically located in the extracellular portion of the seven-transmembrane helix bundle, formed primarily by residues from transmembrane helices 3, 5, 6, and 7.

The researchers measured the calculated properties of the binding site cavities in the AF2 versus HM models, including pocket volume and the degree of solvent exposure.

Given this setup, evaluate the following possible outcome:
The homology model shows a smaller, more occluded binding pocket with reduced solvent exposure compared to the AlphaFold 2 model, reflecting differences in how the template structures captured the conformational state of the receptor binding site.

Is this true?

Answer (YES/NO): NO